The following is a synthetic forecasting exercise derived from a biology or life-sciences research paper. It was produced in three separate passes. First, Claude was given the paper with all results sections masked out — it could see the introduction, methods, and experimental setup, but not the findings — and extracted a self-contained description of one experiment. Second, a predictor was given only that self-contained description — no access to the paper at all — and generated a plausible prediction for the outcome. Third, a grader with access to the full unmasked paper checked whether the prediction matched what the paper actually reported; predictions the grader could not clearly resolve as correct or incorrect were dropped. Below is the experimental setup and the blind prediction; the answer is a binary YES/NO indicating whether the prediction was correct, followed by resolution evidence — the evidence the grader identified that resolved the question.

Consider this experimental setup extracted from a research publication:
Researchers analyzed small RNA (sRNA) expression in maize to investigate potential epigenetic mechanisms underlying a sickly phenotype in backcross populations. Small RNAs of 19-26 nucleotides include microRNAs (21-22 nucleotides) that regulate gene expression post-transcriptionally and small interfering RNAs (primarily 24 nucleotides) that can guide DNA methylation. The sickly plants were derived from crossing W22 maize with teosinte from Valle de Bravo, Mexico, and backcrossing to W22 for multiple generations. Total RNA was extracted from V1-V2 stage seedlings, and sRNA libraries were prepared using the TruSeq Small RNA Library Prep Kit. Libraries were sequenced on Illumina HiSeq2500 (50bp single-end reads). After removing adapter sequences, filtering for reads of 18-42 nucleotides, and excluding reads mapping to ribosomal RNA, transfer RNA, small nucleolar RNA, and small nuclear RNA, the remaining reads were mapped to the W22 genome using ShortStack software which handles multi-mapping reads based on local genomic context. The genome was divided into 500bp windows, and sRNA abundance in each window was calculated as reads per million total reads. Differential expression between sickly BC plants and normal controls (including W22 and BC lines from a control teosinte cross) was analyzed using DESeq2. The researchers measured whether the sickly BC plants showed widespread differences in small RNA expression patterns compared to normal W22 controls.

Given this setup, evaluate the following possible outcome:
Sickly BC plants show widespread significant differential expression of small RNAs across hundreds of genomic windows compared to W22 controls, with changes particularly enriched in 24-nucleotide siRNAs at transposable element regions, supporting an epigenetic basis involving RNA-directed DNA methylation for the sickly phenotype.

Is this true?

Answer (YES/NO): NO